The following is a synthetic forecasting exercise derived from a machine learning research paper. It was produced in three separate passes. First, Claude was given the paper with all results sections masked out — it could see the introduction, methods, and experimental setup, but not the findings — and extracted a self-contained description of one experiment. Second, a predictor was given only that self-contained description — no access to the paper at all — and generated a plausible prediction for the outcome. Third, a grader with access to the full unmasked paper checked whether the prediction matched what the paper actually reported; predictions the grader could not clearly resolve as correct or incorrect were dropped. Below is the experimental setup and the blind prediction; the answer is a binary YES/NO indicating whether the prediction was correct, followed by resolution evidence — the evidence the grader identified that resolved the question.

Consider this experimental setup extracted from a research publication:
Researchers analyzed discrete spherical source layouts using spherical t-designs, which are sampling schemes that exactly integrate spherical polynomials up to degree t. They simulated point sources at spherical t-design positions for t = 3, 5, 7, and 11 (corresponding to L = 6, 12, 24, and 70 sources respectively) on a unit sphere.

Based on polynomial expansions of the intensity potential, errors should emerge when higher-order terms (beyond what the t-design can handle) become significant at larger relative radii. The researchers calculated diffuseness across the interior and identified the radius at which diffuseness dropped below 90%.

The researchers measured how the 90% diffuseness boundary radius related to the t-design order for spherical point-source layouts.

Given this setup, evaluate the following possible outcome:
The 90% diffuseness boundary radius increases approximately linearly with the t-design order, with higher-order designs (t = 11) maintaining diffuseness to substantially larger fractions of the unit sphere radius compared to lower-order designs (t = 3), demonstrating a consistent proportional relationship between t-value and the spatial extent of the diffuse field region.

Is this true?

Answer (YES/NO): NO